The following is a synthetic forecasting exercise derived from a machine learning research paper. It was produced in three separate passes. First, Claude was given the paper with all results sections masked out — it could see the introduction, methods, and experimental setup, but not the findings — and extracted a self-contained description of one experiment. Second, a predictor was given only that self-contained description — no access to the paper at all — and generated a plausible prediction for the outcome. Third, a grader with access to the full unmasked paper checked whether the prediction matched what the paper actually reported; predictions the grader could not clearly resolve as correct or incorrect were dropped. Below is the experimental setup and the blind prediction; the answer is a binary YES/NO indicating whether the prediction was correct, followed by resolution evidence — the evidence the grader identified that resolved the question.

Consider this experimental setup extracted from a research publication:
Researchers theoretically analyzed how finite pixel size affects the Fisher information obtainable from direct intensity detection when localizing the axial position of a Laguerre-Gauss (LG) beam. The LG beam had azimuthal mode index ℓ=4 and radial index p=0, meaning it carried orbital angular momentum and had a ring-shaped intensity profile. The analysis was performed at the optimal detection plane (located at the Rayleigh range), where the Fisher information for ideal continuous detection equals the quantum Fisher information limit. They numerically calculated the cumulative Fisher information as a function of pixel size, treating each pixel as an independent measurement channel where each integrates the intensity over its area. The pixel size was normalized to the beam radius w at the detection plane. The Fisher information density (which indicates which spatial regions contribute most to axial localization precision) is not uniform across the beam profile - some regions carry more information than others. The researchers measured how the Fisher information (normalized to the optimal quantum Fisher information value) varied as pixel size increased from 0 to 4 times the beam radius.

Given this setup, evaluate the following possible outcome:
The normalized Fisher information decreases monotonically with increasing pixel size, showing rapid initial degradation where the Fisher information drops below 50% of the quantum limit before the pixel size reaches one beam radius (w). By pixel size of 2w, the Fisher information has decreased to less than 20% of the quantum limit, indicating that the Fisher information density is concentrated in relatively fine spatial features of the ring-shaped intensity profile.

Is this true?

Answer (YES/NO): NO